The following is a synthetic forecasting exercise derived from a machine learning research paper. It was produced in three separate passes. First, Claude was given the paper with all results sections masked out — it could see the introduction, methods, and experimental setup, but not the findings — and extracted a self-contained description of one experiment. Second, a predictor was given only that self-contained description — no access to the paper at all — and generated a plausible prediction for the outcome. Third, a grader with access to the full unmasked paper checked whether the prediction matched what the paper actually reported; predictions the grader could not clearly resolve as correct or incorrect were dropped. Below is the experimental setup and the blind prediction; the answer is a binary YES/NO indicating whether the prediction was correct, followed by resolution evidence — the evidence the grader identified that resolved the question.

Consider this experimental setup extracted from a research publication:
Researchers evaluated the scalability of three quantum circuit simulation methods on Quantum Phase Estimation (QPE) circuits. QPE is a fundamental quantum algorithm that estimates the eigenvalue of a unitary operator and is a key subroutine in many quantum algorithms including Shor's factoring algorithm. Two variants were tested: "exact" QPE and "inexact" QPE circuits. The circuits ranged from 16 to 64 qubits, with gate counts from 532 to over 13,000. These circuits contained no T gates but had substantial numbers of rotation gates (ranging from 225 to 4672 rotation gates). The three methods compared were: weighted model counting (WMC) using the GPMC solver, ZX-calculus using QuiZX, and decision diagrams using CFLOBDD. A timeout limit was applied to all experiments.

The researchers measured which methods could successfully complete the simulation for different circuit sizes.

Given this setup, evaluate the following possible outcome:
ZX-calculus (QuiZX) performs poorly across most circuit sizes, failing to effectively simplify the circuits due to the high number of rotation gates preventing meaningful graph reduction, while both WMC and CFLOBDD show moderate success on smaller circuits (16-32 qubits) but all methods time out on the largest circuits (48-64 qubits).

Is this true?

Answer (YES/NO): NO